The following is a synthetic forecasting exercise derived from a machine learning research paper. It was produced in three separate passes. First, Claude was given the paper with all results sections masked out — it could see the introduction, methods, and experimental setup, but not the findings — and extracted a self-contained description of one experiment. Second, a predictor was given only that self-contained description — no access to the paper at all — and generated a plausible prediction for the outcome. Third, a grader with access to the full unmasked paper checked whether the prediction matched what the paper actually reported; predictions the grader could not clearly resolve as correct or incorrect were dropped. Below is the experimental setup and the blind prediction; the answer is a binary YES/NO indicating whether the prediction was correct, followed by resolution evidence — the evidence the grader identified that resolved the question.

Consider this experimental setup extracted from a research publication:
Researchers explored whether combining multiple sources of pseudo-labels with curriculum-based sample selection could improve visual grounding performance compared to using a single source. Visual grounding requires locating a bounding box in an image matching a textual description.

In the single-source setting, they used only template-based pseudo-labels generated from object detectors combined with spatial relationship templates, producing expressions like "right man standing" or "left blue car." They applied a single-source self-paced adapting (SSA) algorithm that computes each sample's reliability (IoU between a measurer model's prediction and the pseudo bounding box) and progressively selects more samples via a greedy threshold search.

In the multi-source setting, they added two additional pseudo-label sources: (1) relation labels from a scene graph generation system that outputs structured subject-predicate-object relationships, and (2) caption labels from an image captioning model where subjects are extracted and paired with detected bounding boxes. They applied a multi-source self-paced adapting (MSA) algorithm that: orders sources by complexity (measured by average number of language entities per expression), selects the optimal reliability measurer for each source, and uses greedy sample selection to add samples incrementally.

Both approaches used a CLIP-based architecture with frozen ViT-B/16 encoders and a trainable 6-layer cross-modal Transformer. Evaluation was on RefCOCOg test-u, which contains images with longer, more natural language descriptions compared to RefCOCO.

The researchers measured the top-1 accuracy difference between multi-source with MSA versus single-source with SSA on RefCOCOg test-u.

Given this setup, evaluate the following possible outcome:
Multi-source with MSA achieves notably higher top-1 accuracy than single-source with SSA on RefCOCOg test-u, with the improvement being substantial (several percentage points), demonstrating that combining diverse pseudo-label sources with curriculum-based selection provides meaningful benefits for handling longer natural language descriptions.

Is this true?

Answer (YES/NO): NO